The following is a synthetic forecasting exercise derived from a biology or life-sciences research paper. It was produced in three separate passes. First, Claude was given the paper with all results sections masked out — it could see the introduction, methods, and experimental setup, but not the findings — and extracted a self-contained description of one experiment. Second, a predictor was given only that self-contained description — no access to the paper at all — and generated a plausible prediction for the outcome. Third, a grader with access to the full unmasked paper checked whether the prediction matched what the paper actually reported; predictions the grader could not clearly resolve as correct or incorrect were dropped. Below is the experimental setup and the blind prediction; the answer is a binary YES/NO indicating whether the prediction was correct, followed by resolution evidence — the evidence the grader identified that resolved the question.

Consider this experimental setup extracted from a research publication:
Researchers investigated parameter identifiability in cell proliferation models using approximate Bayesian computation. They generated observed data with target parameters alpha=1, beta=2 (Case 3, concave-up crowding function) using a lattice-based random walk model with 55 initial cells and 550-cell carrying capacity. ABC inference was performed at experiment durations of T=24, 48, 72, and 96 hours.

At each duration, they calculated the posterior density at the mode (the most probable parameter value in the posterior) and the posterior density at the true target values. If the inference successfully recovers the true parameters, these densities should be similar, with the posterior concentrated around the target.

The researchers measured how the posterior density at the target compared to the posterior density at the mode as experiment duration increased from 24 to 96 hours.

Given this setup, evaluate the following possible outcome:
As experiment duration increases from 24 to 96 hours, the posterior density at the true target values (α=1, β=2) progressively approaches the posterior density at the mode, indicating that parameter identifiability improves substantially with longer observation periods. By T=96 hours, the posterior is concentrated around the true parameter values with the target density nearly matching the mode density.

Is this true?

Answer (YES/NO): NO